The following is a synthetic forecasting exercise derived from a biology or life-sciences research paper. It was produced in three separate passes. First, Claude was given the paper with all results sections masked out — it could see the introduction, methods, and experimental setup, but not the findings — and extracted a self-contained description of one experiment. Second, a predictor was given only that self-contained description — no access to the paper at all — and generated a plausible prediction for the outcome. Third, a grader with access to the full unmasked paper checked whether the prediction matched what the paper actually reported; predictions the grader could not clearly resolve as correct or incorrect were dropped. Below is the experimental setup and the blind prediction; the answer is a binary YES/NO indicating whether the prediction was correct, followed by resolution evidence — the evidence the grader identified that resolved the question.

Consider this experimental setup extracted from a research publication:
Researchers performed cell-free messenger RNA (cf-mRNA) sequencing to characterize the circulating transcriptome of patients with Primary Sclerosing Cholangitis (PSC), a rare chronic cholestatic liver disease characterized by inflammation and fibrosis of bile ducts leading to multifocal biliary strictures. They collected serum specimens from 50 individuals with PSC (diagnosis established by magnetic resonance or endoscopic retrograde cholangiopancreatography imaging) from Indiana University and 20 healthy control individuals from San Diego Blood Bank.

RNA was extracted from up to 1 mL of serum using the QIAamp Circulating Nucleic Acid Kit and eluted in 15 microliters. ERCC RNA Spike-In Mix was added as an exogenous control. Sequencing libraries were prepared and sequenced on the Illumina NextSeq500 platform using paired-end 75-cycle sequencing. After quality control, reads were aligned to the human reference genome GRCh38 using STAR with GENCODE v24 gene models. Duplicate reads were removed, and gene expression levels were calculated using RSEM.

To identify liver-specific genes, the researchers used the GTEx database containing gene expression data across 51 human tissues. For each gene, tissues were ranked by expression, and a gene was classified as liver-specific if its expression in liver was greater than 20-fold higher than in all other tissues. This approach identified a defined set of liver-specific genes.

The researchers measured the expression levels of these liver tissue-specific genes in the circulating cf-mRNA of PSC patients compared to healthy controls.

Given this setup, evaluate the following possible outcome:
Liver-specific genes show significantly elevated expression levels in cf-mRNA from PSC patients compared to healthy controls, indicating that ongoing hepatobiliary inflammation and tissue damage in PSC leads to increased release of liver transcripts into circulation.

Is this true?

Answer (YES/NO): YES